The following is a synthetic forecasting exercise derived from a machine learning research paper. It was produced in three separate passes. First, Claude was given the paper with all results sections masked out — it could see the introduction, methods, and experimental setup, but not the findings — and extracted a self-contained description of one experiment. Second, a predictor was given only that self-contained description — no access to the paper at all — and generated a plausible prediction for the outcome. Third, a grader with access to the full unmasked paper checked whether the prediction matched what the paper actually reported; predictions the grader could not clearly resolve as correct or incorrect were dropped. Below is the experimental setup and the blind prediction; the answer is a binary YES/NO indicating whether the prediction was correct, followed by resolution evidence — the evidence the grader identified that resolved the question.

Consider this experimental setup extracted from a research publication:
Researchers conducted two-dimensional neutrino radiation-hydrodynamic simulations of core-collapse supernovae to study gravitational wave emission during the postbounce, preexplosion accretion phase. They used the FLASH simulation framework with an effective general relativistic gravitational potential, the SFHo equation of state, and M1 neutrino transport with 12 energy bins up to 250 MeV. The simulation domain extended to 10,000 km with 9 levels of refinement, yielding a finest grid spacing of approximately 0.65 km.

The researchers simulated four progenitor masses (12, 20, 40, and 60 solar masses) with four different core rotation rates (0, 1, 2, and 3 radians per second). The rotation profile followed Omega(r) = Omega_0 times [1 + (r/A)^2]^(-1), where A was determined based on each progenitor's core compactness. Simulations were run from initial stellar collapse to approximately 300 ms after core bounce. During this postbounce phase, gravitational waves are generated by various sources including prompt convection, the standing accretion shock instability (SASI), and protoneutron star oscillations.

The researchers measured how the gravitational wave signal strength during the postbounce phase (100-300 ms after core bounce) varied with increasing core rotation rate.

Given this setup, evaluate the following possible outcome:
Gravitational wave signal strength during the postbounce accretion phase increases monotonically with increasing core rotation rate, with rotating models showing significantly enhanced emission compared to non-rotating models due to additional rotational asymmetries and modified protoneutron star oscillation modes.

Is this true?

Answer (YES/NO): NO